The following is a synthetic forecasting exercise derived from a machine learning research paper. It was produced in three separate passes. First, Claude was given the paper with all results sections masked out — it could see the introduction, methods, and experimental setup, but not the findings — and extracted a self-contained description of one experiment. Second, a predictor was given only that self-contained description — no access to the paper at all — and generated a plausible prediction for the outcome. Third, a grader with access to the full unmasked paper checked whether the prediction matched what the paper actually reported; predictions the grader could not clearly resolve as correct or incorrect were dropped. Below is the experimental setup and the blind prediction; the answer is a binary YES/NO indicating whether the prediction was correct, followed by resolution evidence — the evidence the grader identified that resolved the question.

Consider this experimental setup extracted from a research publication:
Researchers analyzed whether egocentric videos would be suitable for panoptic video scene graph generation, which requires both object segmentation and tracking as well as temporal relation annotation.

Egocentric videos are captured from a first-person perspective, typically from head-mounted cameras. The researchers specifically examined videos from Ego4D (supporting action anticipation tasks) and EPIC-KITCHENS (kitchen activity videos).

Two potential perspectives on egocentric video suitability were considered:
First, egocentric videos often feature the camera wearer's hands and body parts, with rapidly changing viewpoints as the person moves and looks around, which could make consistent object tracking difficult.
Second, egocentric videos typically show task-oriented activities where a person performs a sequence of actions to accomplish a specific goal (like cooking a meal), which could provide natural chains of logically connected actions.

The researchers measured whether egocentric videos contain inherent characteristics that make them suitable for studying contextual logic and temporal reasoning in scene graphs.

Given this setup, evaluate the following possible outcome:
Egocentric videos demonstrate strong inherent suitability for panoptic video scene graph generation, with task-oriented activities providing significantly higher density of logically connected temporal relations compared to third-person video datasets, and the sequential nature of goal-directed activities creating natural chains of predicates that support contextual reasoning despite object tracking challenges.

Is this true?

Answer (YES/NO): NO